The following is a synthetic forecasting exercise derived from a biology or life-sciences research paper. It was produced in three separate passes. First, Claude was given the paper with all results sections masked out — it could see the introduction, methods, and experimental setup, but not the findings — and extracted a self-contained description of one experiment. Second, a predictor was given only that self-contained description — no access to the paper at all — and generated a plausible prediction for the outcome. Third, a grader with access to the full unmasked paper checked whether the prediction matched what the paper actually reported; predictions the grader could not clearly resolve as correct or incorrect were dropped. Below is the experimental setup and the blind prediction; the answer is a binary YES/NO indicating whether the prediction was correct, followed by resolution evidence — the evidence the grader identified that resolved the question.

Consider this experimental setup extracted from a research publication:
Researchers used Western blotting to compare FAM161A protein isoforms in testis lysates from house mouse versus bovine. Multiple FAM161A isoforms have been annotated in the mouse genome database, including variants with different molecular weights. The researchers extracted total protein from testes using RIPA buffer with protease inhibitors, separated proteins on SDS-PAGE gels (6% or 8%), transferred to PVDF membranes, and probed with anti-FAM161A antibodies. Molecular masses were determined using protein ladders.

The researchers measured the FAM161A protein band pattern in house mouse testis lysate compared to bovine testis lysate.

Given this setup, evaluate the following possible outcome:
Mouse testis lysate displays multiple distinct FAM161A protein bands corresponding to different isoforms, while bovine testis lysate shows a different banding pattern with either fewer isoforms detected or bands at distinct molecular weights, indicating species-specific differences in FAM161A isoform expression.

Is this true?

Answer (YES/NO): YES